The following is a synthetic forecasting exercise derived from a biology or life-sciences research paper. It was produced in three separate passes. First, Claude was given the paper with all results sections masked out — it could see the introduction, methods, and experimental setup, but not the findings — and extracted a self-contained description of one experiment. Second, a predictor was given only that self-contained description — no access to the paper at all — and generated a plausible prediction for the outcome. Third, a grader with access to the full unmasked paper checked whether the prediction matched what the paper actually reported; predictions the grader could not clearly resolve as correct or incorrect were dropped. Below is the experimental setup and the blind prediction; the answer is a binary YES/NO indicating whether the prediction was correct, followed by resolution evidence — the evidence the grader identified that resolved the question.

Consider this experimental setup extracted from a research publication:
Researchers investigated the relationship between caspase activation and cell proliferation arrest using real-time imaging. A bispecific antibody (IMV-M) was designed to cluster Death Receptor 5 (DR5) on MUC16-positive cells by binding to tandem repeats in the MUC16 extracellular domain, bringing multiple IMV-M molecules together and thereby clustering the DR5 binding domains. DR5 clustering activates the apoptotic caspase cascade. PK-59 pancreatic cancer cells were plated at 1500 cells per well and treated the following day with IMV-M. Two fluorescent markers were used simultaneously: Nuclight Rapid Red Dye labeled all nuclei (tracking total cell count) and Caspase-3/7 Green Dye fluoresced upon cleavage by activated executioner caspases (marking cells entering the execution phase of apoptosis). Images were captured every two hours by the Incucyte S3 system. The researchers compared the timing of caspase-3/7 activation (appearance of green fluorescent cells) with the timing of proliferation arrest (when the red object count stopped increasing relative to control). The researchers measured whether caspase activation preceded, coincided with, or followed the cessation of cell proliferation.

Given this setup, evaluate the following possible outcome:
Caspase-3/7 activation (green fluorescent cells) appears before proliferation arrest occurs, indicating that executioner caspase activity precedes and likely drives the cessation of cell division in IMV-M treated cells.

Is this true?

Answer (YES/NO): YES